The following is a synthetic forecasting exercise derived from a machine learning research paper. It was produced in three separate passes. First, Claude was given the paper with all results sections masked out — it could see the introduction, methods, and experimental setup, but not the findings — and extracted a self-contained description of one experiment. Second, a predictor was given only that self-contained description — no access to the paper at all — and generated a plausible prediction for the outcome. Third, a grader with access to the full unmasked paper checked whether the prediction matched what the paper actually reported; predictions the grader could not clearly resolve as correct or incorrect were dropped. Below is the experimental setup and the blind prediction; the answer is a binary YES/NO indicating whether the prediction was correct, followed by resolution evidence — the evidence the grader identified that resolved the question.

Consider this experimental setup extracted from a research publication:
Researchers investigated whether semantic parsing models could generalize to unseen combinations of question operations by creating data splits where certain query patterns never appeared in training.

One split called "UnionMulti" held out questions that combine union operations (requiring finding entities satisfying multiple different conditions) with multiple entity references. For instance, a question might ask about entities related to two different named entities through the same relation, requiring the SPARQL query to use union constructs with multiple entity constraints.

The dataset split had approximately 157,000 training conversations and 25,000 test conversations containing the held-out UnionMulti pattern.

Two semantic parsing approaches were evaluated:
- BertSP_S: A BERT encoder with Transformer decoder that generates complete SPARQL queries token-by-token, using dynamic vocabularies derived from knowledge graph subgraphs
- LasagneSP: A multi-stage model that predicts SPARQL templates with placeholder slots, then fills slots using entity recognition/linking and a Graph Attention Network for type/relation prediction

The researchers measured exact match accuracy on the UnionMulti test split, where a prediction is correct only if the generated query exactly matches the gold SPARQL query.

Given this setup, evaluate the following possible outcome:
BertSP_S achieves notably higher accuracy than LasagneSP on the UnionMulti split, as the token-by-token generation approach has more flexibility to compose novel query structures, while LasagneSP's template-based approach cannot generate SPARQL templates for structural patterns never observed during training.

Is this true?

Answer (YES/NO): NO